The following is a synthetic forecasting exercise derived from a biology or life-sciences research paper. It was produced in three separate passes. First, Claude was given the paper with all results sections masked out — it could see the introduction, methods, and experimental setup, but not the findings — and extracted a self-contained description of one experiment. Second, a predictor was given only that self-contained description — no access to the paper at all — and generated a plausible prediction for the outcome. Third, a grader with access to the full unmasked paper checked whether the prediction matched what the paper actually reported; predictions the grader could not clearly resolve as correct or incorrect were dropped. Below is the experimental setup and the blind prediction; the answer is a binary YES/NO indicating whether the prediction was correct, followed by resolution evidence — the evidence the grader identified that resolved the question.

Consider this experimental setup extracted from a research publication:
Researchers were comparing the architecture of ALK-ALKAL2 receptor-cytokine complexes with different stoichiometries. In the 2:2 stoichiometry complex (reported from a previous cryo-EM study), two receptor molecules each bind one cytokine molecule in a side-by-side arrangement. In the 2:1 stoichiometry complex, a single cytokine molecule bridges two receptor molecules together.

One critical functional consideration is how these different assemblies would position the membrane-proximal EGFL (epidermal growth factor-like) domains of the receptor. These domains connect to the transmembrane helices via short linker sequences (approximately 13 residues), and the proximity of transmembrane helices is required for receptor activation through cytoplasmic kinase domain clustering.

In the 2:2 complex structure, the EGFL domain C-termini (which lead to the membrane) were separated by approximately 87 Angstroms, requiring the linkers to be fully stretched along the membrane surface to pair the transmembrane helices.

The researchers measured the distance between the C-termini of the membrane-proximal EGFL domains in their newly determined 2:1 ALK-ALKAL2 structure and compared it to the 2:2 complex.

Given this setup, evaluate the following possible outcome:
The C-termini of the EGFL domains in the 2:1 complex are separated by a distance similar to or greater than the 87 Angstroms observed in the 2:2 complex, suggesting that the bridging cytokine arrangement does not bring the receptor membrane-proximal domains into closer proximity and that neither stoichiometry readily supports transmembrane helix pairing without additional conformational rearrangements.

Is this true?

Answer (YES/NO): NO